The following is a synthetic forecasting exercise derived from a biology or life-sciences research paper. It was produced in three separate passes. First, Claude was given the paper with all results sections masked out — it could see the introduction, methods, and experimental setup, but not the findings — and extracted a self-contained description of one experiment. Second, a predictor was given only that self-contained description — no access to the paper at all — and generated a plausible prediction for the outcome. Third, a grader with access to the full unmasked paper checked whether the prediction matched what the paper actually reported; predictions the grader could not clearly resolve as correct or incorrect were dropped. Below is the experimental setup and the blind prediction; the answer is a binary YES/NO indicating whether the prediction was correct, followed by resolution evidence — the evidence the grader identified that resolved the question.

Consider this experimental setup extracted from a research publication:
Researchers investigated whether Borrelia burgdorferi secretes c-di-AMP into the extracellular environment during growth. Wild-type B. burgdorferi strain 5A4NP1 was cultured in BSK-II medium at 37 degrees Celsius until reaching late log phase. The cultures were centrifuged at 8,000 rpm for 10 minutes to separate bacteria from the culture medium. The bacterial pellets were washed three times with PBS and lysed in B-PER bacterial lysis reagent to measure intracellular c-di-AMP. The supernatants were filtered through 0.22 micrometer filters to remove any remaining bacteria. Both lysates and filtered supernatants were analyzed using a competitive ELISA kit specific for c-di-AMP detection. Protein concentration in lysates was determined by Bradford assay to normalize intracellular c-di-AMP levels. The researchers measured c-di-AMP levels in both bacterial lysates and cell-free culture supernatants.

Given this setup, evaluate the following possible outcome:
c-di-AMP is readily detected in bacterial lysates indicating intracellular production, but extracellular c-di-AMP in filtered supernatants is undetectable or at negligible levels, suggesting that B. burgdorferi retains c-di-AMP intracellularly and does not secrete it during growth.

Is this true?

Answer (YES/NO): NO